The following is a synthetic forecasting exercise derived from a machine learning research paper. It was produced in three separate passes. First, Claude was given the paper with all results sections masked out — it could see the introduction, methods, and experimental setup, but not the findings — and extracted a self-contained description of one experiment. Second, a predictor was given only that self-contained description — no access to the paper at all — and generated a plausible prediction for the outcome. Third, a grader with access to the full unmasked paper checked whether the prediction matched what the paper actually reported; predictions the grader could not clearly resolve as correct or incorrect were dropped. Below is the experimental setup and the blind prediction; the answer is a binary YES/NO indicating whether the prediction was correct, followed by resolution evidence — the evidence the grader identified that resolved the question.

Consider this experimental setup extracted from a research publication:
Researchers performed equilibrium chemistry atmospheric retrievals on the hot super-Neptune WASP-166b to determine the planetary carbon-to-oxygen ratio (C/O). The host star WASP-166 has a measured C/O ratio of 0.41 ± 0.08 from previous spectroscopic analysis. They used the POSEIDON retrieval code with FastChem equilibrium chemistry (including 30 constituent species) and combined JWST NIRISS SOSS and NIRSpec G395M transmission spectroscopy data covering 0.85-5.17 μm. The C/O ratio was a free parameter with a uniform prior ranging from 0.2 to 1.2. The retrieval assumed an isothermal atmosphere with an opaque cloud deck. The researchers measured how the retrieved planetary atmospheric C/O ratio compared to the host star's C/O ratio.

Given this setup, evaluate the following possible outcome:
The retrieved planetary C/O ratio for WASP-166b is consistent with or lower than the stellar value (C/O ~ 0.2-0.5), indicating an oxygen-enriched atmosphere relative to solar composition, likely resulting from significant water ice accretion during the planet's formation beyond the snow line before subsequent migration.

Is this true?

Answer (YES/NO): YES